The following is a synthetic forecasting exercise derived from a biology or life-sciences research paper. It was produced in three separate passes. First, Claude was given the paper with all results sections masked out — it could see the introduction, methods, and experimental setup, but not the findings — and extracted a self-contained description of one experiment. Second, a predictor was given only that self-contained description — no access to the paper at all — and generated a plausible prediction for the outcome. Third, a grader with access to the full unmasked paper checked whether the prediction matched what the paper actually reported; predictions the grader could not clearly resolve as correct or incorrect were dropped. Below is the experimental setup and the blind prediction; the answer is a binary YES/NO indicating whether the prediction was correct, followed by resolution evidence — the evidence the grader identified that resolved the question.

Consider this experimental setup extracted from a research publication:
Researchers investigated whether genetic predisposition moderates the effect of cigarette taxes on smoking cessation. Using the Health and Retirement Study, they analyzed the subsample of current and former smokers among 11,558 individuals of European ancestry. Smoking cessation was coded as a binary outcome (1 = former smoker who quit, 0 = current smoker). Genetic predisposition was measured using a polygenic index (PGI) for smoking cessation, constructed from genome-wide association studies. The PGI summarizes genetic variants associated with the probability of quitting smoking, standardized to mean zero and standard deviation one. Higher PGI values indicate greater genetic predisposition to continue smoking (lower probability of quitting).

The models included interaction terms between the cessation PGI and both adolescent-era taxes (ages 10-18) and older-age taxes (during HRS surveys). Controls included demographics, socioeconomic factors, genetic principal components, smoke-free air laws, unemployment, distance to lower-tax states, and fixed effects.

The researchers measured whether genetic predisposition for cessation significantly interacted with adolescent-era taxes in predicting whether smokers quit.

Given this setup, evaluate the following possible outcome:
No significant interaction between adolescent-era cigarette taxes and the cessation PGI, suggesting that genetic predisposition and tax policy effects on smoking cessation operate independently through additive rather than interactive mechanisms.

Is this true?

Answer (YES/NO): NO